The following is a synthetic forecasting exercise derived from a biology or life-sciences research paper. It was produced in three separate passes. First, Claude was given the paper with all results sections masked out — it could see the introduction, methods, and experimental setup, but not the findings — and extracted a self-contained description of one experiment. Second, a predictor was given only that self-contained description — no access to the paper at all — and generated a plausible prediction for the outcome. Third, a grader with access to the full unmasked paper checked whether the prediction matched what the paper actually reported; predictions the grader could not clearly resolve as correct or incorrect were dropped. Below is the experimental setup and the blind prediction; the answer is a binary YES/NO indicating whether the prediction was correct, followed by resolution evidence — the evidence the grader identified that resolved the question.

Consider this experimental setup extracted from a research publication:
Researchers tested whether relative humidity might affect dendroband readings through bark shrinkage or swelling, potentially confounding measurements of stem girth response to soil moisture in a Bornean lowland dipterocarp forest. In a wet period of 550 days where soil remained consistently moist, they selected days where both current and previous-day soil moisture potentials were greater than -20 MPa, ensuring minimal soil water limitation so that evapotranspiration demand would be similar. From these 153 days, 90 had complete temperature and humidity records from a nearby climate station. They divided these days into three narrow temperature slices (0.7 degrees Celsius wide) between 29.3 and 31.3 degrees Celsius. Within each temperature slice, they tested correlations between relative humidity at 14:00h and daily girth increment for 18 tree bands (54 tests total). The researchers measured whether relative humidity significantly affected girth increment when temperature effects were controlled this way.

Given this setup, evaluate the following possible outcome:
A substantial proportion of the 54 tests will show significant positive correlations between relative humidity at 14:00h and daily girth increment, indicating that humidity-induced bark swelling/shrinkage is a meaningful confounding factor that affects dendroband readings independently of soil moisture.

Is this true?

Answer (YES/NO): NO